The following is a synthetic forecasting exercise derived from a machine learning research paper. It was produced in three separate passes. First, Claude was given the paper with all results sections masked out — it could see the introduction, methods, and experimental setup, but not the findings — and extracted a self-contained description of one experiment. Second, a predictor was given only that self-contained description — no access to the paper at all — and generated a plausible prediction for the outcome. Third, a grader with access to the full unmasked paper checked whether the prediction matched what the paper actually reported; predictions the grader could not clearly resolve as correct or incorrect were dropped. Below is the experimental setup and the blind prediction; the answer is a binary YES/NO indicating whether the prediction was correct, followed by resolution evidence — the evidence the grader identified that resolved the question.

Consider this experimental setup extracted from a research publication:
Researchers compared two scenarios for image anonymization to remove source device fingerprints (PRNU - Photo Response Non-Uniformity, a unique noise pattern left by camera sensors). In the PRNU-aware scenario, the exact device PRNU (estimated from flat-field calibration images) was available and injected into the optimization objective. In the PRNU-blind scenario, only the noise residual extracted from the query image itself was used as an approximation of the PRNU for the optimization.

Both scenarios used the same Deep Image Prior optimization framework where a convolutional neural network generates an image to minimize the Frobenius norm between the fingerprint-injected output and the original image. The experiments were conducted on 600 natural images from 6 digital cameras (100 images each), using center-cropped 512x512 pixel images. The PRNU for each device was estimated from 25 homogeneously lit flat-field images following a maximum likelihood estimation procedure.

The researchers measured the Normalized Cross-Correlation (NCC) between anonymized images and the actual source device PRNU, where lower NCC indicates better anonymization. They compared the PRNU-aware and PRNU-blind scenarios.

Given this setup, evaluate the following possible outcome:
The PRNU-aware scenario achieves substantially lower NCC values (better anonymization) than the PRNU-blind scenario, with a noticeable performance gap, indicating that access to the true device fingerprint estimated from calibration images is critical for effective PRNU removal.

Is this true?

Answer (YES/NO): YES